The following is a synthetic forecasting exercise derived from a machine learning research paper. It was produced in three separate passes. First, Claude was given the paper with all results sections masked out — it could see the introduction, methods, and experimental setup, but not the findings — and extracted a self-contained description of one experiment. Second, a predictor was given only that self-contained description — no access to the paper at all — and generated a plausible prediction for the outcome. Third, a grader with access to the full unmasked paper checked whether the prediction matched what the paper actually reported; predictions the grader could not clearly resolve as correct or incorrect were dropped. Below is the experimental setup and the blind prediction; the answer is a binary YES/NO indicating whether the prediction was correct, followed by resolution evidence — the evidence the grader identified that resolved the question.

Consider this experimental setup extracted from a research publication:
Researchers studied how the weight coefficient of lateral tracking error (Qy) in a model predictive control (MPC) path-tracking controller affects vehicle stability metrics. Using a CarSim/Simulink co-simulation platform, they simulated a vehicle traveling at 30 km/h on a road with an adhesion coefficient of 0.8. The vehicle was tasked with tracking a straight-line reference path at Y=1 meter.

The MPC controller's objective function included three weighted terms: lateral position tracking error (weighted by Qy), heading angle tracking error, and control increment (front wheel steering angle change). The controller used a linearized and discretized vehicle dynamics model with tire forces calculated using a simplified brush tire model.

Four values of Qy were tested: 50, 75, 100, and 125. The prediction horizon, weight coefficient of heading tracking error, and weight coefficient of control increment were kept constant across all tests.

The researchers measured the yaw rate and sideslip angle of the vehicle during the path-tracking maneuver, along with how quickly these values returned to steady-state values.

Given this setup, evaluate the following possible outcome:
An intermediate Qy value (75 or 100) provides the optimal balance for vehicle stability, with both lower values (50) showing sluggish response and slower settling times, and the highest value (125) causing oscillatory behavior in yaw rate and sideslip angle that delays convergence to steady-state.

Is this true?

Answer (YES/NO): NO